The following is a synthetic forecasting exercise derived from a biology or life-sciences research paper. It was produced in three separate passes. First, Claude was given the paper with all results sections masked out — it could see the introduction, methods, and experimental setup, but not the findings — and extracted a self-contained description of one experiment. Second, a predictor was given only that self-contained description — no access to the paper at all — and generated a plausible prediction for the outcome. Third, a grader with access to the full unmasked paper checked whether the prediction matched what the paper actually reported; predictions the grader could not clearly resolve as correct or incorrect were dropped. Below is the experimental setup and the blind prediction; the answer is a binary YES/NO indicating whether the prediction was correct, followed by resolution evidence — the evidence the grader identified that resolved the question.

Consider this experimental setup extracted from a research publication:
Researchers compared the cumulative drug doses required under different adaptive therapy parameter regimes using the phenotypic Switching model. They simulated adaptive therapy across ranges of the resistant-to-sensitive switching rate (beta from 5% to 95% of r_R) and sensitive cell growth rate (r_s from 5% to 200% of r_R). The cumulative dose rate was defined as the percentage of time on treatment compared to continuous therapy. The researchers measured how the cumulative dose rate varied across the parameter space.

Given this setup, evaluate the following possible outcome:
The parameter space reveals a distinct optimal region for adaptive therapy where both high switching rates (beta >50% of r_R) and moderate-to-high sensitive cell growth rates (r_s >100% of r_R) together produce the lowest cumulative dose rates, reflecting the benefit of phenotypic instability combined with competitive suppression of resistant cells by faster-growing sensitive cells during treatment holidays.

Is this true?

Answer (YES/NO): NO